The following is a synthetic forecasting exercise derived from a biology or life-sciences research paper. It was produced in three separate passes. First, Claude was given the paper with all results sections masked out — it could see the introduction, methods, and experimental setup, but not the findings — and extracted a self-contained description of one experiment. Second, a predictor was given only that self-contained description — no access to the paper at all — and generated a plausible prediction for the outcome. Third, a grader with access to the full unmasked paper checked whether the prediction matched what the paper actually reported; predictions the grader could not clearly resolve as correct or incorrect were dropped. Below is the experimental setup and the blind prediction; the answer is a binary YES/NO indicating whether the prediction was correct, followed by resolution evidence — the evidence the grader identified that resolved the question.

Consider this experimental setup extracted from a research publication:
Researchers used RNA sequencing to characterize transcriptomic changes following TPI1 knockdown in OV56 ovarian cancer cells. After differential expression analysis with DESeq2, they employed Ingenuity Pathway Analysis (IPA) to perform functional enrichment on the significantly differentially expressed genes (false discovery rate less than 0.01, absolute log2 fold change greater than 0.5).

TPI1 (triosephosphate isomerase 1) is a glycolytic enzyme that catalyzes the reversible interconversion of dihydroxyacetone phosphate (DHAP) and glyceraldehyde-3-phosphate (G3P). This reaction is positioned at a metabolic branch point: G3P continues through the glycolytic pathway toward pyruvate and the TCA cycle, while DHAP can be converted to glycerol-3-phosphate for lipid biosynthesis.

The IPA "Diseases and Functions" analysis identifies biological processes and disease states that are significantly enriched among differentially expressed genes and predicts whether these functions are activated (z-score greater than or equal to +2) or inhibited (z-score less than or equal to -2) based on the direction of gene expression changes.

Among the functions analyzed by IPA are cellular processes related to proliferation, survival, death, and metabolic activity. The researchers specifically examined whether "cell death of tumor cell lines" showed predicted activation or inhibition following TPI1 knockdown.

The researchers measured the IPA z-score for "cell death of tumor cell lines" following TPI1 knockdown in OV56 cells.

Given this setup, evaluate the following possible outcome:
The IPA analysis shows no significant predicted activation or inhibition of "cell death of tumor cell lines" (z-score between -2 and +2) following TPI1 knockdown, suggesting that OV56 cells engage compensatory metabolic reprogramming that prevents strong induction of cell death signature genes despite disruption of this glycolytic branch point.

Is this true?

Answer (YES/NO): NO